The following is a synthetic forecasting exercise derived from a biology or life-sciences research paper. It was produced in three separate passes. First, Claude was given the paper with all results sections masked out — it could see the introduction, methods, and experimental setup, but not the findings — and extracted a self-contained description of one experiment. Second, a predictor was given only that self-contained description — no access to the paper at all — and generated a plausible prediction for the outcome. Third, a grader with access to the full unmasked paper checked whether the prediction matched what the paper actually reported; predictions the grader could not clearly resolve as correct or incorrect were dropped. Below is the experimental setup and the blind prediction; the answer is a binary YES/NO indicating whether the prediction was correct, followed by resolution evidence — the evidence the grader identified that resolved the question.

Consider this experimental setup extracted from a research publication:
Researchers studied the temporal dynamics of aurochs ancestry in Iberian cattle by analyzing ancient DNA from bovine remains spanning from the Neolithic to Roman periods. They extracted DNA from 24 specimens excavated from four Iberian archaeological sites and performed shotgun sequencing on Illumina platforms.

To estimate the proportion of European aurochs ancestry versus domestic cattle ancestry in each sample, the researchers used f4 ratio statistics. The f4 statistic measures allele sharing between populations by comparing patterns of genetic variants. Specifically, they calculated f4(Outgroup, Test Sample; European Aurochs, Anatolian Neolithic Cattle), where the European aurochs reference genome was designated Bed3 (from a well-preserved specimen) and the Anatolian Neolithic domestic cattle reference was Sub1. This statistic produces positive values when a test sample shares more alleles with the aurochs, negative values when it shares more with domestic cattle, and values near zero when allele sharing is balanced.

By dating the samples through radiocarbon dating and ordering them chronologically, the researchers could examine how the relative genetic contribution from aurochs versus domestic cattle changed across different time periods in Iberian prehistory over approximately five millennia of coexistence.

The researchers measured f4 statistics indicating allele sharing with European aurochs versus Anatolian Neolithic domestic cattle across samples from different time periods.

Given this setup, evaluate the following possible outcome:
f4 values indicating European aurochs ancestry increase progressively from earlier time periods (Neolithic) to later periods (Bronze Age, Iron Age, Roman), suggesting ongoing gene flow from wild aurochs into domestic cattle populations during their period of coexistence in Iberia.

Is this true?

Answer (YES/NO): NO